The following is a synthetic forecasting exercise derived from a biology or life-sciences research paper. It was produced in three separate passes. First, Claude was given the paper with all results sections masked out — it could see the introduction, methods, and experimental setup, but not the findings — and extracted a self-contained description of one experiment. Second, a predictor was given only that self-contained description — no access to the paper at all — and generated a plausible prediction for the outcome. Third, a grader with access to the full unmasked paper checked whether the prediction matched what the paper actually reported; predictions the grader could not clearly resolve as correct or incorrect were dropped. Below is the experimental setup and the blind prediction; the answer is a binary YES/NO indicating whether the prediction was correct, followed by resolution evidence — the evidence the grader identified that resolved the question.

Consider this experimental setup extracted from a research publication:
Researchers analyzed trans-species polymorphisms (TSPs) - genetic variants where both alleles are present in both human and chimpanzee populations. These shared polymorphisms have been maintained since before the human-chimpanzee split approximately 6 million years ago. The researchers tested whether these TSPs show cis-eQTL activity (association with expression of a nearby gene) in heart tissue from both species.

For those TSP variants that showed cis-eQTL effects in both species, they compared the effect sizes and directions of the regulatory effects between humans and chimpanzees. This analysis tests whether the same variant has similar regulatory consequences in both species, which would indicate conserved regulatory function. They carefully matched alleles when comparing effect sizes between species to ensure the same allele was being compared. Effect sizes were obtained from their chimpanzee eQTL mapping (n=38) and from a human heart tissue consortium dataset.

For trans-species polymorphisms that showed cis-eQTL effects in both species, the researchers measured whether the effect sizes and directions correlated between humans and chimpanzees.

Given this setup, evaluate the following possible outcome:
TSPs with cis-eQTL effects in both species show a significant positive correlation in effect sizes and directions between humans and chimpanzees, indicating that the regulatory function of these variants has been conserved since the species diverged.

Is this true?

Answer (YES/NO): NO